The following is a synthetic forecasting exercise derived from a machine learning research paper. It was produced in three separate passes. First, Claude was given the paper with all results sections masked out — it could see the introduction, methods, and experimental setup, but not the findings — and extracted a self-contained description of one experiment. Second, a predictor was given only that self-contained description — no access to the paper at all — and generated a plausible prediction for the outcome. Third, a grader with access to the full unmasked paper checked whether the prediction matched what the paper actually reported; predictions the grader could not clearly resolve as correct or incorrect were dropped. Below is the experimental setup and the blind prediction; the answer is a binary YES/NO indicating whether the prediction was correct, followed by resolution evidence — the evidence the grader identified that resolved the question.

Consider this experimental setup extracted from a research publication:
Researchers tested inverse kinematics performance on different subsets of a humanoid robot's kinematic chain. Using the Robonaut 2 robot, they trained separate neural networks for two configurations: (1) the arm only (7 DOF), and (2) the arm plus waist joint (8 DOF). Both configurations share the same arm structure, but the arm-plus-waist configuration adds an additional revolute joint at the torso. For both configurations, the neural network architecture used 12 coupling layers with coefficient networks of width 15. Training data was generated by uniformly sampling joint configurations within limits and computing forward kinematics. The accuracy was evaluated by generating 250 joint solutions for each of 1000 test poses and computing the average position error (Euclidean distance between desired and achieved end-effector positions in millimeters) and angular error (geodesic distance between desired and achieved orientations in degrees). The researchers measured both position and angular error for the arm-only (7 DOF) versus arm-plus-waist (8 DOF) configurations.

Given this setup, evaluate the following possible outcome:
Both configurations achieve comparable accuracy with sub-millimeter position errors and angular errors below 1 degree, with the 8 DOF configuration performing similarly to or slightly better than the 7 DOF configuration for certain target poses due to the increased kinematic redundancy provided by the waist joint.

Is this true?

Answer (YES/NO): NO